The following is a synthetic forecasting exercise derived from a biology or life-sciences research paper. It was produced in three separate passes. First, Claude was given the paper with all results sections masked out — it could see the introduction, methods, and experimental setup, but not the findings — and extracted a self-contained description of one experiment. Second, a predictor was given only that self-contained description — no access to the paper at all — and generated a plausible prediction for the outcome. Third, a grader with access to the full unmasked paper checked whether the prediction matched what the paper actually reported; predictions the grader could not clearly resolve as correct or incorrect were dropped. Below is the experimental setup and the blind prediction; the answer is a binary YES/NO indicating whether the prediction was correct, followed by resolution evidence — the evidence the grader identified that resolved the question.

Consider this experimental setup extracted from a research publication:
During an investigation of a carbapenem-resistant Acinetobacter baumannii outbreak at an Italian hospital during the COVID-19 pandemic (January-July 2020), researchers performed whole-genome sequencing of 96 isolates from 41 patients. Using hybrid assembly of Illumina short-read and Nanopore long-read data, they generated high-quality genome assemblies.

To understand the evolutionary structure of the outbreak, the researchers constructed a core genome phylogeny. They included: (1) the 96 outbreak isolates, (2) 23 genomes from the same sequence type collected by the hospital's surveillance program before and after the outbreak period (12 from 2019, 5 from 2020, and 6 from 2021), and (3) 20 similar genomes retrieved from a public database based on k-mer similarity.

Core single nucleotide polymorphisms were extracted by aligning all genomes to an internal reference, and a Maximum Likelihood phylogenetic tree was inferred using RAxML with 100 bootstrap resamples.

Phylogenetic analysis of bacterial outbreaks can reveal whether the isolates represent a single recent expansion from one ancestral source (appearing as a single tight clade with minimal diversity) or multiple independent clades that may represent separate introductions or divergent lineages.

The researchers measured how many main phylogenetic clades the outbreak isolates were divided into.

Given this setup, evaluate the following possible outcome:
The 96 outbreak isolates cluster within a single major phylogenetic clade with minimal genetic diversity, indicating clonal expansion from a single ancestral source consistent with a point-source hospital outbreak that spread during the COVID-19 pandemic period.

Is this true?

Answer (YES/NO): NO